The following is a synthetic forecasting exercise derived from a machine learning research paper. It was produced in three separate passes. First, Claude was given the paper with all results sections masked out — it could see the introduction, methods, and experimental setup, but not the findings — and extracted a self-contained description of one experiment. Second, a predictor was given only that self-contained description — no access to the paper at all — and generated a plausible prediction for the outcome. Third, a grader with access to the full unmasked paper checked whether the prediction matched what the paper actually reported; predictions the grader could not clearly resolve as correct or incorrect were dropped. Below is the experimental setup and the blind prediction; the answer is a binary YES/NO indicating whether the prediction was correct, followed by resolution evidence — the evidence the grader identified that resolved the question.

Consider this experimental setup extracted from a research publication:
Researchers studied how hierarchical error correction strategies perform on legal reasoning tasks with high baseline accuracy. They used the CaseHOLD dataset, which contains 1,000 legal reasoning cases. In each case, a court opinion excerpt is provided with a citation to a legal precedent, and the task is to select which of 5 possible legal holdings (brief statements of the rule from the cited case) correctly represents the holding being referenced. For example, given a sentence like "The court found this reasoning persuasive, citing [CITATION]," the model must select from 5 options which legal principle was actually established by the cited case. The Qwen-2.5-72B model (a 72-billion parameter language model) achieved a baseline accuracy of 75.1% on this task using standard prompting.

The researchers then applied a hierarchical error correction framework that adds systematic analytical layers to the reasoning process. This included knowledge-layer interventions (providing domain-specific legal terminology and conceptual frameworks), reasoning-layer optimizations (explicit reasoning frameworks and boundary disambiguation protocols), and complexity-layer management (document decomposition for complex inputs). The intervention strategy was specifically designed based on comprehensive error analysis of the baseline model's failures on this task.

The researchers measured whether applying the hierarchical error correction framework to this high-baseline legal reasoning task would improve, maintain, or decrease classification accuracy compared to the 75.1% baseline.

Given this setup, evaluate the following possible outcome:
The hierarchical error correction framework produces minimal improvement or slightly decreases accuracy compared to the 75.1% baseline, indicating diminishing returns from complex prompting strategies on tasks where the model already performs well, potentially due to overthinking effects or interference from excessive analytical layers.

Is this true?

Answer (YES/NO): YES